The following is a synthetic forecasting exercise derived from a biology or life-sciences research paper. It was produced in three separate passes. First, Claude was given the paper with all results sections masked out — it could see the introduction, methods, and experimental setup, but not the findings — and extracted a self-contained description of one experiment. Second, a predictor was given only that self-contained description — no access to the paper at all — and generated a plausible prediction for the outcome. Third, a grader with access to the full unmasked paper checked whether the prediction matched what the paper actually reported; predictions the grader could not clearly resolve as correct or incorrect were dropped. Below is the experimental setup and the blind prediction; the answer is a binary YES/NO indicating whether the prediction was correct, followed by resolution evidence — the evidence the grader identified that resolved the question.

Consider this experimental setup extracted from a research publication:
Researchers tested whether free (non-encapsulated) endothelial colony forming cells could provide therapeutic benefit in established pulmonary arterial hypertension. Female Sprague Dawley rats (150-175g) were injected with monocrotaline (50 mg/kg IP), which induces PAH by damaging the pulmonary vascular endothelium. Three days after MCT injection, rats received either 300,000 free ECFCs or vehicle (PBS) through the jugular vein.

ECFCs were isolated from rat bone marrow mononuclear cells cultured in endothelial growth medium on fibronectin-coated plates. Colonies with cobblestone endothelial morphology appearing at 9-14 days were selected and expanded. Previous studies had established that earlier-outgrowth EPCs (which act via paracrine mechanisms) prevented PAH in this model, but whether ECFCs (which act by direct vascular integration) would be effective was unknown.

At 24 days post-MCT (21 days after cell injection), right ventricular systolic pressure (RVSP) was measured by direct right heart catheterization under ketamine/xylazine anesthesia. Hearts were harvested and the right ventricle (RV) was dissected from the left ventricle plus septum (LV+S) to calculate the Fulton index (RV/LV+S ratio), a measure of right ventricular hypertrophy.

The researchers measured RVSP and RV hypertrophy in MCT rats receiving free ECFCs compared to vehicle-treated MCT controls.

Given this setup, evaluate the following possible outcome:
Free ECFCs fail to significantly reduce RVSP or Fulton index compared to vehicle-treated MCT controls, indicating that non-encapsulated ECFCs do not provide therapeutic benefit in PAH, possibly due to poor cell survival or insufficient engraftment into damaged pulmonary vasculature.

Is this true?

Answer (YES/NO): YES